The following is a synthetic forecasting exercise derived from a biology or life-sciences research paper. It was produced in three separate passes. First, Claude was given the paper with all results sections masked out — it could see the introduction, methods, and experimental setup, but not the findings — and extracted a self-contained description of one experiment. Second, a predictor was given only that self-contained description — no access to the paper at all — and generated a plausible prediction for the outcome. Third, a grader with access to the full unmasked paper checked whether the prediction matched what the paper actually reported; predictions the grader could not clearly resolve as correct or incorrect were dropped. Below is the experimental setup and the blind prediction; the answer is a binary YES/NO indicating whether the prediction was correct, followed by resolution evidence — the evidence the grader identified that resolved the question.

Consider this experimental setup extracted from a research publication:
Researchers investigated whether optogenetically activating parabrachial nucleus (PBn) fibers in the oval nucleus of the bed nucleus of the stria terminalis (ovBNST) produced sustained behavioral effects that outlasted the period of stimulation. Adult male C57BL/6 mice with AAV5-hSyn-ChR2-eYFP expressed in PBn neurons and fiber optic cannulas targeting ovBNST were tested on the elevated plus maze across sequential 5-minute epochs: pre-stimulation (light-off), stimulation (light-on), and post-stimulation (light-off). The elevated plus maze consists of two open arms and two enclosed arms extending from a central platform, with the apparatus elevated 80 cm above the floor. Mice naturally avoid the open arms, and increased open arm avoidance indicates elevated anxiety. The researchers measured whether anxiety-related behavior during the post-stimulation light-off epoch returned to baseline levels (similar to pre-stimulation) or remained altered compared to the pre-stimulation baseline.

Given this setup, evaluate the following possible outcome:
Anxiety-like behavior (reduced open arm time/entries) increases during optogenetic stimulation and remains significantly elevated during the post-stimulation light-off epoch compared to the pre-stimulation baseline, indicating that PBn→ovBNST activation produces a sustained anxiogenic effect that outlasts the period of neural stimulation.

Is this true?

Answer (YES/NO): YES